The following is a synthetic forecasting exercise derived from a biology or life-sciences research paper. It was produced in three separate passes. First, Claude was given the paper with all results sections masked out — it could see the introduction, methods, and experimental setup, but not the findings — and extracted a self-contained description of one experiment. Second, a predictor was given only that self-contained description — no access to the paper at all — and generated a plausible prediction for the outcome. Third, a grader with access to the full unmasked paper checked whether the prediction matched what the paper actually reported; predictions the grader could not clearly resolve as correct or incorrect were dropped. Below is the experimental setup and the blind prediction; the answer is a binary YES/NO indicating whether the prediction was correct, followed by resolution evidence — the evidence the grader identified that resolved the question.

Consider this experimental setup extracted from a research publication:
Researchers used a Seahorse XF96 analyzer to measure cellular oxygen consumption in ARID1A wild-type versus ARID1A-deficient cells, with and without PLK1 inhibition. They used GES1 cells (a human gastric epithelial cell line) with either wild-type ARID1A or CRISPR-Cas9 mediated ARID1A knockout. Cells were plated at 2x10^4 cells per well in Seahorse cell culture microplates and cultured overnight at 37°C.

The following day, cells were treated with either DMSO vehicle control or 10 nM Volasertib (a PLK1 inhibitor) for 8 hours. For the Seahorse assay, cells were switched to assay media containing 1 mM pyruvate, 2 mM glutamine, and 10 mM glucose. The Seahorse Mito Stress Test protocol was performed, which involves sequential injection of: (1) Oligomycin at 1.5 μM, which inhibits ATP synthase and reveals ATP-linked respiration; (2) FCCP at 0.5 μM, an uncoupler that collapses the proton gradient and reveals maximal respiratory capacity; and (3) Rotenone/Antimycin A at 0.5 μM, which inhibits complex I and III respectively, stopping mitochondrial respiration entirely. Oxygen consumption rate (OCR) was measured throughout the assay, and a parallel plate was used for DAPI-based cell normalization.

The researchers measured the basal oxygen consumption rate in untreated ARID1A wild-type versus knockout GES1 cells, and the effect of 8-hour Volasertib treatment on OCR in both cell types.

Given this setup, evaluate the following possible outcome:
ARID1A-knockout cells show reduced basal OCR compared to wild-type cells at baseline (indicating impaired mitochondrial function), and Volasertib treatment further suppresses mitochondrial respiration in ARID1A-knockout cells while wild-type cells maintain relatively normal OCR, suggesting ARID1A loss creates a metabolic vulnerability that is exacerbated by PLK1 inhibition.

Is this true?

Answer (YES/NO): NO